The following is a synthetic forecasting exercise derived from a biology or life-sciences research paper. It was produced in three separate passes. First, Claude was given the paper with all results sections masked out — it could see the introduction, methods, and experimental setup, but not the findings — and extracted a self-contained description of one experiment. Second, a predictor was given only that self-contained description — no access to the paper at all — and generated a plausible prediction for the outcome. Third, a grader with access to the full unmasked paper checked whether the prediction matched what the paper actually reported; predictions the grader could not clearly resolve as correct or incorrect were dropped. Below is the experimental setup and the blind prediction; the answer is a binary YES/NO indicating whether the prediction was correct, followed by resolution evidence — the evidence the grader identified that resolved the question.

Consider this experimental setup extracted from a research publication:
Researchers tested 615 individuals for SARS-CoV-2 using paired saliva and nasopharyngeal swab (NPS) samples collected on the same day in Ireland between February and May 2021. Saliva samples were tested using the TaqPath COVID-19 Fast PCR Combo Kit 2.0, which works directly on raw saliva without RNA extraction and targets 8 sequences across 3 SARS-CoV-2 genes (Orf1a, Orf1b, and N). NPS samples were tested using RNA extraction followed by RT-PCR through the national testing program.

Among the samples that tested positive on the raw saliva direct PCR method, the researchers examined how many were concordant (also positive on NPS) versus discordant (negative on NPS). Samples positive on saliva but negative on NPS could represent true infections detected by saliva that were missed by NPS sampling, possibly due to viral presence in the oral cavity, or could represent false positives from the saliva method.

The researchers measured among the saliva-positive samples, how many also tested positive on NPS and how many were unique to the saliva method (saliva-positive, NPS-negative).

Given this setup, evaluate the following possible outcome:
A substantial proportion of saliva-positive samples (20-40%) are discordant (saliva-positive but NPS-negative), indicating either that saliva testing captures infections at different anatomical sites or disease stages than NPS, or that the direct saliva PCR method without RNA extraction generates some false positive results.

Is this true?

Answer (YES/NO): NO